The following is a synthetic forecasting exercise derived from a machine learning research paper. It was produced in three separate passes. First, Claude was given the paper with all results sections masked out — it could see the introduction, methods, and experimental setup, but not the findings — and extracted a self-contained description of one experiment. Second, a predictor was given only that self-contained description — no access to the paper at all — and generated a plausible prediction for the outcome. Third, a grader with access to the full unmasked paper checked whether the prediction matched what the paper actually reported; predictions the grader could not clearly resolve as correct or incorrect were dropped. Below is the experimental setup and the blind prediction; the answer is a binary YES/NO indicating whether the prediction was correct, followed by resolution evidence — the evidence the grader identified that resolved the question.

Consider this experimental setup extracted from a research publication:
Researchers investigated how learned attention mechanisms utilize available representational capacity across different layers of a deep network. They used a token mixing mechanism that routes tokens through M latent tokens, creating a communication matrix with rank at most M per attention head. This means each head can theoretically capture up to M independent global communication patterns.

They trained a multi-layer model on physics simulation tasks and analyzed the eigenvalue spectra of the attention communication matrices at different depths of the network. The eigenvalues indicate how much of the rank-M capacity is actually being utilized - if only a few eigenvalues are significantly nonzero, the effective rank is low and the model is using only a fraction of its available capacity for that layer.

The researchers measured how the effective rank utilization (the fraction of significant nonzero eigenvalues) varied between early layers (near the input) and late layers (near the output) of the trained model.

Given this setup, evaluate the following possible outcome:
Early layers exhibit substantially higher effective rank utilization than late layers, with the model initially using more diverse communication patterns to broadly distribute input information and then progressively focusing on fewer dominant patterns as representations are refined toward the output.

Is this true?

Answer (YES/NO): NO